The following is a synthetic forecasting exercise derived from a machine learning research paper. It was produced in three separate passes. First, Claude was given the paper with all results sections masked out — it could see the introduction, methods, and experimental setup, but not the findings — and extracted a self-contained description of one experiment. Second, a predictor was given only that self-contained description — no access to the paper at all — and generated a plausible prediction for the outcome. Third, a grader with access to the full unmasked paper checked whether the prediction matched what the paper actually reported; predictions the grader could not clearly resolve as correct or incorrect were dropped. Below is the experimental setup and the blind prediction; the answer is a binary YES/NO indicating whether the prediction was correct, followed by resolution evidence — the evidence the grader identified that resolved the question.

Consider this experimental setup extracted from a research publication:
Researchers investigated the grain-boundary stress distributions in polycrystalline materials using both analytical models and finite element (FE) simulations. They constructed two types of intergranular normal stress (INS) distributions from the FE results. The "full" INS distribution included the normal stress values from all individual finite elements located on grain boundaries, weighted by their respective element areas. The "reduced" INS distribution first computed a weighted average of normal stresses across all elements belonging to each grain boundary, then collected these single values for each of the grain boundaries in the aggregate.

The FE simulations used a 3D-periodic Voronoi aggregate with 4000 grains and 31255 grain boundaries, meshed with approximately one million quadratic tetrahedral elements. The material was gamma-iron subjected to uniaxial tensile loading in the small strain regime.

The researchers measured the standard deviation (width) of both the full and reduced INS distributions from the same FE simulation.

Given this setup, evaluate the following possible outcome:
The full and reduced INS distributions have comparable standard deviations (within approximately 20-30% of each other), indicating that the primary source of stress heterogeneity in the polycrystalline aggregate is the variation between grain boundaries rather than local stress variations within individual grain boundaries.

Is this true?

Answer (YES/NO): YES